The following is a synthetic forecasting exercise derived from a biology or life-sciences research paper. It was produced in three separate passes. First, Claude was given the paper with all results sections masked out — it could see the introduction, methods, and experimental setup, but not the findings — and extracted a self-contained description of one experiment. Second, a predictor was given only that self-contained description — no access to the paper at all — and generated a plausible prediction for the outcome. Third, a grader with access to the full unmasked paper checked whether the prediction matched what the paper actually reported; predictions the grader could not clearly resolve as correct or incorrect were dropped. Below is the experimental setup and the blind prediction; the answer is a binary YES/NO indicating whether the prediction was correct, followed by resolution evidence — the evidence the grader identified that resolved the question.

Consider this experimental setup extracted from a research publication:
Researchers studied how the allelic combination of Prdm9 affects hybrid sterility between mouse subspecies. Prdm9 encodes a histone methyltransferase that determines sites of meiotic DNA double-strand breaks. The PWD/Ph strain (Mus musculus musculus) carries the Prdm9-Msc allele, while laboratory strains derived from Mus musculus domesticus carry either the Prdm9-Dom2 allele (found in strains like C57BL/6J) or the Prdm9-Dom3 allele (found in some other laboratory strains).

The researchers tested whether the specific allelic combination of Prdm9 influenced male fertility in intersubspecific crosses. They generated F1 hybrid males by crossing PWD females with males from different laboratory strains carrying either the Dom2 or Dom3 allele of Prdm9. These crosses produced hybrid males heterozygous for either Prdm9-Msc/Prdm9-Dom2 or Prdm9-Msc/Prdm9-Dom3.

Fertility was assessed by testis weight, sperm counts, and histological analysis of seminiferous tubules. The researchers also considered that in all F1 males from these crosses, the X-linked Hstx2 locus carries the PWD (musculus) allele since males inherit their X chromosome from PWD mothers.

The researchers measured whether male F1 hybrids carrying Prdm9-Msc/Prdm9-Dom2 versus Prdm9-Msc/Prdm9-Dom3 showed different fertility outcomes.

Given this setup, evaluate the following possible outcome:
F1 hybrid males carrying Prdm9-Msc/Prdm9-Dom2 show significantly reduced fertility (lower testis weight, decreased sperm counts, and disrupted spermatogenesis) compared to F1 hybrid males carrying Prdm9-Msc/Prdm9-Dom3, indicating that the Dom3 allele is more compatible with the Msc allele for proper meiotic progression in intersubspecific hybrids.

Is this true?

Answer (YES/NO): YES